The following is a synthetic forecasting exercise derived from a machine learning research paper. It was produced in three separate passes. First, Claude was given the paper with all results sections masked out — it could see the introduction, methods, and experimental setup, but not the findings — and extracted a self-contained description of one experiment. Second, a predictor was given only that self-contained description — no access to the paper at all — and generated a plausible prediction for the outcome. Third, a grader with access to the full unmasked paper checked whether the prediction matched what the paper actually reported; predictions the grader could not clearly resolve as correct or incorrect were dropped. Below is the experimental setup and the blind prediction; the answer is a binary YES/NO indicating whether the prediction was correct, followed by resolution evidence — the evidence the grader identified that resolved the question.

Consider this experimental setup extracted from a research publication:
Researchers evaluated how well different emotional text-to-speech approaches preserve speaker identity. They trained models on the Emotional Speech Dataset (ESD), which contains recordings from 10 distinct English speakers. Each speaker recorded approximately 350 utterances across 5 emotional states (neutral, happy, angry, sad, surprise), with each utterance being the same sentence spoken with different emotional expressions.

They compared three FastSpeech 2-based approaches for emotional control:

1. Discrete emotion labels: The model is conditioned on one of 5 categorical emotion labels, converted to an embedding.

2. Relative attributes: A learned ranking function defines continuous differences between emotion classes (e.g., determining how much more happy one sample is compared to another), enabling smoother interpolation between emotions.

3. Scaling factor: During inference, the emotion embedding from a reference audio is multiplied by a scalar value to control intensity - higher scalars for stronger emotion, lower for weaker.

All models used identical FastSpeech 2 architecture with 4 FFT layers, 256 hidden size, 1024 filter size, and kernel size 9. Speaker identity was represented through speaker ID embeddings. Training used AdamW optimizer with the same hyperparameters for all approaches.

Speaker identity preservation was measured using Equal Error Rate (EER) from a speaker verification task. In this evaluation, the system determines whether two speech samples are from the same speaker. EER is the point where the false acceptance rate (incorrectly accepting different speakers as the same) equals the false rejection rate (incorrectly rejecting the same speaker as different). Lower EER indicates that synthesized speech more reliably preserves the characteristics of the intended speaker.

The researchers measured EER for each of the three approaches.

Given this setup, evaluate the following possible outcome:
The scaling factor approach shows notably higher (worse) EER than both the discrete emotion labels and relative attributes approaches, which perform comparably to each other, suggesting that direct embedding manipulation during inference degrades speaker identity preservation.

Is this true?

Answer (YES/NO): NO